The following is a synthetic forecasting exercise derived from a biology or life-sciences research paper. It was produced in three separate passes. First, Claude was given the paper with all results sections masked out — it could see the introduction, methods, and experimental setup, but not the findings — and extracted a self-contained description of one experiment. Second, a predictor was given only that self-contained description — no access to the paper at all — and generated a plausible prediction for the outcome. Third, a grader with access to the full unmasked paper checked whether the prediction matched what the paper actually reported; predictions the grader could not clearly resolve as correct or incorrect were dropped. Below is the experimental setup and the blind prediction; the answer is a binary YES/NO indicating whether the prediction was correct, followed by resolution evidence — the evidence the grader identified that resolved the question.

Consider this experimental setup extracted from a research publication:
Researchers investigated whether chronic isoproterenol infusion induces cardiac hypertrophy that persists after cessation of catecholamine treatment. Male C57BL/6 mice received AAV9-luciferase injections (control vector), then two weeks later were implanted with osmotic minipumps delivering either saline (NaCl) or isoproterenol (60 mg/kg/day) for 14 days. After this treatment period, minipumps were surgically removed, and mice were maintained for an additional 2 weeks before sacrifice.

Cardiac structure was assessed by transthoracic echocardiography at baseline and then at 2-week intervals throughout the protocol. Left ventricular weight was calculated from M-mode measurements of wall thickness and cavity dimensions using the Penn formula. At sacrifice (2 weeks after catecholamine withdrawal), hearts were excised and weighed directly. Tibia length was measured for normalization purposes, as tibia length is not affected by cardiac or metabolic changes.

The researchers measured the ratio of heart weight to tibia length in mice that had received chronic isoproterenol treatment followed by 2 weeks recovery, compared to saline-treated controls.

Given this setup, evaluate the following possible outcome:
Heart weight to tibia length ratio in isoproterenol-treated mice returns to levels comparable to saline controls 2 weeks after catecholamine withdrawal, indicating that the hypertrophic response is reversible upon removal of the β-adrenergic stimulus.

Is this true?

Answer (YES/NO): NO